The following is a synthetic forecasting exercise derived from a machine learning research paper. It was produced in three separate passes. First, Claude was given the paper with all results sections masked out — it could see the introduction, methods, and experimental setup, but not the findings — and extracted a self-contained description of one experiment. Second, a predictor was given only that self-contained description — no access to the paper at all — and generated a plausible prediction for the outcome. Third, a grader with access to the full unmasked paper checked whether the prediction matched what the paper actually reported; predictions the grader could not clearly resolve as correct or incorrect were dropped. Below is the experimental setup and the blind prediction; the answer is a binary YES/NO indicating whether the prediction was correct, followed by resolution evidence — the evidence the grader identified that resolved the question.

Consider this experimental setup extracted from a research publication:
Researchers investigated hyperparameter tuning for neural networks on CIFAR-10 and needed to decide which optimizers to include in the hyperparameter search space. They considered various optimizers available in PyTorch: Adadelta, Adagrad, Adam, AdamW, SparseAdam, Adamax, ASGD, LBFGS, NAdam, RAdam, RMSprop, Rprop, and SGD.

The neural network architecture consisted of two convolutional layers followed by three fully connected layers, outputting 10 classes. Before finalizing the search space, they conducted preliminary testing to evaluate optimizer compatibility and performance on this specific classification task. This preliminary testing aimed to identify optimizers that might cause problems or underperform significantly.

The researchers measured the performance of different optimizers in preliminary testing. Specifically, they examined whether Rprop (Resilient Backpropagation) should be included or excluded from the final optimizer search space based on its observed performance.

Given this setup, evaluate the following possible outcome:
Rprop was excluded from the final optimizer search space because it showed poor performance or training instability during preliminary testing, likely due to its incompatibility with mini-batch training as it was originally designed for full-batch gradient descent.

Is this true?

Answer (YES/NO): NO